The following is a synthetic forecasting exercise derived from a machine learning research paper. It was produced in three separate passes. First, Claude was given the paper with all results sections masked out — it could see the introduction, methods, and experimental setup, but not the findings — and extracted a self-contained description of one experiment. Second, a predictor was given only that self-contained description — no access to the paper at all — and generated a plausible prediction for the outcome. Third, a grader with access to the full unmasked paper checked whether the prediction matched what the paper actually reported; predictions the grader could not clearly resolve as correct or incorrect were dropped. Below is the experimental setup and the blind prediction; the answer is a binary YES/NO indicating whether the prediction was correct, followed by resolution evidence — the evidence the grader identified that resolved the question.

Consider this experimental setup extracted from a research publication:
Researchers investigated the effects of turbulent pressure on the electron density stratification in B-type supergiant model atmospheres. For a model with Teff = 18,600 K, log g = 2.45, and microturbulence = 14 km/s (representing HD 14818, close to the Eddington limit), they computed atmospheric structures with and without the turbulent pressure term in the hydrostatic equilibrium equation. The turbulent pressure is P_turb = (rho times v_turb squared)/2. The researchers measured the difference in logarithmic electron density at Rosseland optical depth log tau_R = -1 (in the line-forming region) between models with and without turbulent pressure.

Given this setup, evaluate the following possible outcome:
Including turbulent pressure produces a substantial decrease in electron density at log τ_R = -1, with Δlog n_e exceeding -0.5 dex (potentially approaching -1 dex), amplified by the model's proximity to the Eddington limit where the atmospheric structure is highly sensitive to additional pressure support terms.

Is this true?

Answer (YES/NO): NO